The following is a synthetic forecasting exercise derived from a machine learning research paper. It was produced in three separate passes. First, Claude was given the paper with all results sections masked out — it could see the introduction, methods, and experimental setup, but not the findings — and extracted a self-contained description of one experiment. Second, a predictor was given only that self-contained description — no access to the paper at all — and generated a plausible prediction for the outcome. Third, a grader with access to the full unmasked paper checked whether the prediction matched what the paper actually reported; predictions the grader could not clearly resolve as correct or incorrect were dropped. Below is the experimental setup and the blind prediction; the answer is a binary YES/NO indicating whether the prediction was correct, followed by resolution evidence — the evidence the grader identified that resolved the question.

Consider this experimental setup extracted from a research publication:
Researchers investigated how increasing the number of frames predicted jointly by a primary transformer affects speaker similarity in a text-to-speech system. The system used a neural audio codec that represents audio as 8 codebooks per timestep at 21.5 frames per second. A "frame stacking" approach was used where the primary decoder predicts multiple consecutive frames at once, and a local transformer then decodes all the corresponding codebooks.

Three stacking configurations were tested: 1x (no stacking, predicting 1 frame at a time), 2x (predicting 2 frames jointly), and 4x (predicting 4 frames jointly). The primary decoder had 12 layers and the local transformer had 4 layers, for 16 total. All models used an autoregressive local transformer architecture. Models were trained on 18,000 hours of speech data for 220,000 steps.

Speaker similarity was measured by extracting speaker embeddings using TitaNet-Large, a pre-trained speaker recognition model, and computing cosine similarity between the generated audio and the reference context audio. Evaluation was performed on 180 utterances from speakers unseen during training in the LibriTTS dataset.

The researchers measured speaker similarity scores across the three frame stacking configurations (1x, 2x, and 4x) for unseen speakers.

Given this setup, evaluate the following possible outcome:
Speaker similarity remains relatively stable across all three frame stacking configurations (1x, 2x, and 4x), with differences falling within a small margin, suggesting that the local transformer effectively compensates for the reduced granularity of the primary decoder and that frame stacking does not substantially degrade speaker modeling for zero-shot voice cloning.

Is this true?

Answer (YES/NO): NO